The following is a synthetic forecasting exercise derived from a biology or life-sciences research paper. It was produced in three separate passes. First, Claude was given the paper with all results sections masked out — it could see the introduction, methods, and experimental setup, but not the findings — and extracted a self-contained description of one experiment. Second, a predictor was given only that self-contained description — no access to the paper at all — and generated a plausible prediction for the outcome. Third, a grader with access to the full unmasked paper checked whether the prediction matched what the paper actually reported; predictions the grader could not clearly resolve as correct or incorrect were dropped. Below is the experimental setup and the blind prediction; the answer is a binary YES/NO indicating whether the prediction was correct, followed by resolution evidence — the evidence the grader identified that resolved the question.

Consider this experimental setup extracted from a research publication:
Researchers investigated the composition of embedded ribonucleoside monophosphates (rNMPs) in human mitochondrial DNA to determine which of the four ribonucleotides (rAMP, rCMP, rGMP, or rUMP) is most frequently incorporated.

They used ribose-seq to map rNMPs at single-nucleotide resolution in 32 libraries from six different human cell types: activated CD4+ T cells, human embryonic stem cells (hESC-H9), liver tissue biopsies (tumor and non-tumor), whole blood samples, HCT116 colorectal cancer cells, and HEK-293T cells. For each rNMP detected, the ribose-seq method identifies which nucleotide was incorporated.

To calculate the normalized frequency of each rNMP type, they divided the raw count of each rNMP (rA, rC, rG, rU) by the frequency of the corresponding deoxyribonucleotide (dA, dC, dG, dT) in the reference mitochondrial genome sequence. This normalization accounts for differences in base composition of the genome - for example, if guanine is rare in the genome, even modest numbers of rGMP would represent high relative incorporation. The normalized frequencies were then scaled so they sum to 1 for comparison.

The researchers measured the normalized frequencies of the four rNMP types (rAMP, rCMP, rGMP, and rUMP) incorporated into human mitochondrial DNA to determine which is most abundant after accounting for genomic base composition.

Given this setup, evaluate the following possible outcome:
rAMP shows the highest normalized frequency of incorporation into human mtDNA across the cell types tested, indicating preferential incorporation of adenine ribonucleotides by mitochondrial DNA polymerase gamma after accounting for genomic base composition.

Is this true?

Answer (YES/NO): NO